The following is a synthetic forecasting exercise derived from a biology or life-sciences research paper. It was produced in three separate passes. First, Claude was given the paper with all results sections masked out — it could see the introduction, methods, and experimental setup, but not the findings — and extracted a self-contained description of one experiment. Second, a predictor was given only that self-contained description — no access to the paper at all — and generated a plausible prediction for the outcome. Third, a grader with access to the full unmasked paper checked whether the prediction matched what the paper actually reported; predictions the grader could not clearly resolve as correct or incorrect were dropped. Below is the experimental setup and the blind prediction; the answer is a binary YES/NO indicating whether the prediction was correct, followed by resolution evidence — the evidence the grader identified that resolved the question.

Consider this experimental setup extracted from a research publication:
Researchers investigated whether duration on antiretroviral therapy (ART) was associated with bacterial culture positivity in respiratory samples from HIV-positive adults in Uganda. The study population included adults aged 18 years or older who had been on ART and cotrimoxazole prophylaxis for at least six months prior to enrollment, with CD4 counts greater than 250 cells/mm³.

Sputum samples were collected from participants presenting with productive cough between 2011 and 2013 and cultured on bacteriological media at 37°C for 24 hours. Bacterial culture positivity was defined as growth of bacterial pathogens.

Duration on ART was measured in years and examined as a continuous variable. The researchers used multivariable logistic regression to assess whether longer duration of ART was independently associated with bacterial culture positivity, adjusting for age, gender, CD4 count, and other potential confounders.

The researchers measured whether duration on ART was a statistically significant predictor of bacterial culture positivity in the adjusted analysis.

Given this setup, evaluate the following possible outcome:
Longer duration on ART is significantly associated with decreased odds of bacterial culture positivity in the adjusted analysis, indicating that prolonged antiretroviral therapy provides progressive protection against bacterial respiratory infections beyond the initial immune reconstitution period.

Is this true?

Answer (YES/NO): NO